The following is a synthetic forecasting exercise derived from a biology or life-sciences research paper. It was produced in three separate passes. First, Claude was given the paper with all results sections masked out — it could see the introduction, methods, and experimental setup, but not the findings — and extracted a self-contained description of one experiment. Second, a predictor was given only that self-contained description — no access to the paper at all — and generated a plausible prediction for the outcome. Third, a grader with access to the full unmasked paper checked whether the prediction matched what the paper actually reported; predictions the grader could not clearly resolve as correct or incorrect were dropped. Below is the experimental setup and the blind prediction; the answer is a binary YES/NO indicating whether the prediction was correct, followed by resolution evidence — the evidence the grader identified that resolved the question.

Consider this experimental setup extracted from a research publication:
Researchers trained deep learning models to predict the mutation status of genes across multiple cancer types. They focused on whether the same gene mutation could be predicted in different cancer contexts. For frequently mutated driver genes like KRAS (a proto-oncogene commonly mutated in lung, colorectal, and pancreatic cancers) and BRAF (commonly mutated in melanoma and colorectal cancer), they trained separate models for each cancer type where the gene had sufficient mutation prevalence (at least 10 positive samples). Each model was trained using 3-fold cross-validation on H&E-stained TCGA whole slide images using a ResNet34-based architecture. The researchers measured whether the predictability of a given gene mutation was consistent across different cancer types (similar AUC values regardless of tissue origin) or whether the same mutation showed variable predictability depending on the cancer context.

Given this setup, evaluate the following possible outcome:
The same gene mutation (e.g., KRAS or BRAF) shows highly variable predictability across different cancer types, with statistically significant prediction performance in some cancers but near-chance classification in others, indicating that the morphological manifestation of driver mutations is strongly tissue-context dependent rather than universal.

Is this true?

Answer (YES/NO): NO